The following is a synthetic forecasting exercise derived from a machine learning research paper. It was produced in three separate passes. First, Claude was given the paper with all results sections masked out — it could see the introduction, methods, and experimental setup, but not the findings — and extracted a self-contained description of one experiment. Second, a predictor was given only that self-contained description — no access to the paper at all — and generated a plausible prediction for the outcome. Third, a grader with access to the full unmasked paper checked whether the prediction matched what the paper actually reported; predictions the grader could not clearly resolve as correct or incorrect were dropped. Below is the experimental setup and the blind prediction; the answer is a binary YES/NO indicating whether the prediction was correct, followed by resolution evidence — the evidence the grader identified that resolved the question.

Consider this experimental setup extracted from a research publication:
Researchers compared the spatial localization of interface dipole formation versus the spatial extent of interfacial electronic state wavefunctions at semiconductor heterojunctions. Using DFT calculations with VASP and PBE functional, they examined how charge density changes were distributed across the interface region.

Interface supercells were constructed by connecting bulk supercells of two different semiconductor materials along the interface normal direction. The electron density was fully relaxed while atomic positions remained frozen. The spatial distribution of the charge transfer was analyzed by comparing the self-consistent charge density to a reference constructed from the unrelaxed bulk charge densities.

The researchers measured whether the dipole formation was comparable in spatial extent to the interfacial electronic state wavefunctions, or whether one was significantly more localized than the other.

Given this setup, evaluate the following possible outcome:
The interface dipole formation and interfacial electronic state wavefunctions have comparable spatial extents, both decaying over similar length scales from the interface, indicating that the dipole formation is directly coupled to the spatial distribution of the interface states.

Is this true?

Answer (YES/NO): NO